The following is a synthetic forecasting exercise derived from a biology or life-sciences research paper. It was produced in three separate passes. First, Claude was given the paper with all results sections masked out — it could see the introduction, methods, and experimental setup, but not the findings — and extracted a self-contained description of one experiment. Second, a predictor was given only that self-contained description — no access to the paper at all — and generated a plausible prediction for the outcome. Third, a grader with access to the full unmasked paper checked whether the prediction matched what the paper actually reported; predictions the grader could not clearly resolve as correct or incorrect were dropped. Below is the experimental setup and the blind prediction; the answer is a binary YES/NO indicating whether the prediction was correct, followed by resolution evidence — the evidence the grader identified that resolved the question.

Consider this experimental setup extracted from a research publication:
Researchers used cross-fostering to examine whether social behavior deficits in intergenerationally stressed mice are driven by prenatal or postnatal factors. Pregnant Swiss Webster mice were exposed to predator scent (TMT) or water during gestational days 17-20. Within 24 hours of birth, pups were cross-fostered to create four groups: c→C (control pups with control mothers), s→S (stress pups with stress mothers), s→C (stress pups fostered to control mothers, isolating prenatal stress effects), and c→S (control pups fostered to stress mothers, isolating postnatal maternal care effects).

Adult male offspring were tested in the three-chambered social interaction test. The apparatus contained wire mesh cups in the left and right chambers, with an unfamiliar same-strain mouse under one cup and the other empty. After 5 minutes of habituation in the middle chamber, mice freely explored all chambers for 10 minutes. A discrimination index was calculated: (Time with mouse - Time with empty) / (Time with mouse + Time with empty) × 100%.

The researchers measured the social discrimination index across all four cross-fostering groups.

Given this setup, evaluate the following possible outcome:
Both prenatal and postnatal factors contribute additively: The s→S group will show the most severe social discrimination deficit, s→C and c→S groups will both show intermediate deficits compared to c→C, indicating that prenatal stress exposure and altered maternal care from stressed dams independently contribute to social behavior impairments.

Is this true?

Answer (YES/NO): NO